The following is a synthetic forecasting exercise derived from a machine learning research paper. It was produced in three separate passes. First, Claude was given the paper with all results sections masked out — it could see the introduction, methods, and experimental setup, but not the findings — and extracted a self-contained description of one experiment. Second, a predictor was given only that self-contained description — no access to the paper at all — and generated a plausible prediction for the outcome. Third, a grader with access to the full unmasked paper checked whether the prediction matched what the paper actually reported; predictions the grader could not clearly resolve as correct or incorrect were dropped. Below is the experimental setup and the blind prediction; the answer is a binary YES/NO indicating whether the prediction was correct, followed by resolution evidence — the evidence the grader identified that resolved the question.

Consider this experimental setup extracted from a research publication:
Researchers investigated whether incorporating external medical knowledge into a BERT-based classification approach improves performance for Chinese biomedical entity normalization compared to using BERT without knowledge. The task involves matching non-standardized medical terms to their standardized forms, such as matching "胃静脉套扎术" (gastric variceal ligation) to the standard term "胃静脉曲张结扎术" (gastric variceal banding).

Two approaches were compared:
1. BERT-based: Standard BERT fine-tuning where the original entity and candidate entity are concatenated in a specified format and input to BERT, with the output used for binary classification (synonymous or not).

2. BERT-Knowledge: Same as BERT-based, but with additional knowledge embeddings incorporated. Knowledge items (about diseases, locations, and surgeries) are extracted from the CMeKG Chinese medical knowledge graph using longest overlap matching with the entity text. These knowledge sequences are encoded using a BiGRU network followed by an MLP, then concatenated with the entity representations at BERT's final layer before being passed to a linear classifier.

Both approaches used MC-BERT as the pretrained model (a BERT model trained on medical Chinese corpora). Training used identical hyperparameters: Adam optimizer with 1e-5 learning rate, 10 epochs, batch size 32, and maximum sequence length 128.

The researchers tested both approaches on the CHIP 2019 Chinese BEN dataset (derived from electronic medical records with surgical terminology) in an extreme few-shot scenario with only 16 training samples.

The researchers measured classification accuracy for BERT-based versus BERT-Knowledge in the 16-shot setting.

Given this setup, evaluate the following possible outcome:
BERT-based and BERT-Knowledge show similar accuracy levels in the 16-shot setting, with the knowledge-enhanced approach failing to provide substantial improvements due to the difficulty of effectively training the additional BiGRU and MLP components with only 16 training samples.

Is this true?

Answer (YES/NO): NO